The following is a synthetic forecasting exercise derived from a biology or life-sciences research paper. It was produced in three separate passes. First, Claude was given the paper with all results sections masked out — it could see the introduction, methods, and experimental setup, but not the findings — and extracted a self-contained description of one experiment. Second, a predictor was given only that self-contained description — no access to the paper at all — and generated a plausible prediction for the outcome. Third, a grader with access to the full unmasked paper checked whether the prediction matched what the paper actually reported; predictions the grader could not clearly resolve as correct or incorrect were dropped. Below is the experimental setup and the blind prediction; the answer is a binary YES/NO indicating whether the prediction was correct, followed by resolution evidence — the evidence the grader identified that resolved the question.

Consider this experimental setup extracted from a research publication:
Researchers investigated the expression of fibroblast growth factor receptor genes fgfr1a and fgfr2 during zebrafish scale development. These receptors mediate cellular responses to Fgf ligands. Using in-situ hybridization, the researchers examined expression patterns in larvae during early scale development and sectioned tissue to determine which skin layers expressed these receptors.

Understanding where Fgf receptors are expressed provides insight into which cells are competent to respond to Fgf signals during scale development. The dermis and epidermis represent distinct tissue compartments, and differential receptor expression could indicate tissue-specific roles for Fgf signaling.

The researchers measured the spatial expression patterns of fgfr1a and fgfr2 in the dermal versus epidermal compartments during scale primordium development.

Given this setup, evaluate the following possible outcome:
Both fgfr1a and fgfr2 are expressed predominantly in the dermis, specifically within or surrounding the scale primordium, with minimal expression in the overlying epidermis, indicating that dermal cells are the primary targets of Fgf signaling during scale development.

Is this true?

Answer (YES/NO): NO